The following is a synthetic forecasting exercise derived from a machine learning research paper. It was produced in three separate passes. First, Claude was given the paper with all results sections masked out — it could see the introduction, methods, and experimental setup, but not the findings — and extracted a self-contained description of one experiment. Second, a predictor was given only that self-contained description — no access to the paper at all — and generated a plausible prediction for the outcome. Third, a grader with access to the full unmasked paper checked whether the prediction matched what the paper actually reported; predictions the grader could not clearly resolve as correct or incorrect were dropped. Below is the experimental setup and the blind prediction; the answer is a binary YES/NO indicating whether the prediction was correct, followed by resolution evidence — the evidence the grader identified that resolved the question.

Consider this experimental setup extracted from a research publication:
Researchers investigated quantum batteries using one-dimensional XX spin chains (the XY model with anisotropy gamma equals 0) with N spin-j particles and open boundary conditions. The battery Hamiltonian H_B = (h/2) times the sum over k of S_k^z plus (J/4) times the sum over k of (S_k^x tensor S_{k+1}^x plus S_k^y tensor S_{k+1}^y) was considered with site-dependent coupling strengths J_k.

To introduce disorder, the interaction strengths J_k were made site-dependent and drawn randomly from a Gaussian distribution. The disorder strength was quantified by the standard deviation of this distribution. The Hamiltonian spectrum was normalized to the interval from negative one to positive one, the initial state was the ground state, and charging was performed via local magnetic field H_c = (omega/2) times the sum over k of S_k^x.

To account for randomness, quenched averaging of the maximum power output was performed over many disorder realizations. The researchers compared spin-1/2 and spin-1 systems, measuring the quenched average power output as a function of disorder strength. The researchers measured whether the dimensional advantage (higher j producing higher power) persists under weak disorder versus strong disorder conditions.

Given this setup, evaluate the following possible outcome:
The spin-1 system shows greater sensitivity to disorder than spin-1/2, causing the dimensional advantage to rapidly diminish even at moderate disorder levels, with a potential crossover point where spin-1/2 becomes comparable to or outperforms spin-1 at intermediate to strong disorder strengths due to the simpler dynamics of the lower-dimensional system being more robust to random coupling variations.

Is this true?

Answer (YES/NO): NO